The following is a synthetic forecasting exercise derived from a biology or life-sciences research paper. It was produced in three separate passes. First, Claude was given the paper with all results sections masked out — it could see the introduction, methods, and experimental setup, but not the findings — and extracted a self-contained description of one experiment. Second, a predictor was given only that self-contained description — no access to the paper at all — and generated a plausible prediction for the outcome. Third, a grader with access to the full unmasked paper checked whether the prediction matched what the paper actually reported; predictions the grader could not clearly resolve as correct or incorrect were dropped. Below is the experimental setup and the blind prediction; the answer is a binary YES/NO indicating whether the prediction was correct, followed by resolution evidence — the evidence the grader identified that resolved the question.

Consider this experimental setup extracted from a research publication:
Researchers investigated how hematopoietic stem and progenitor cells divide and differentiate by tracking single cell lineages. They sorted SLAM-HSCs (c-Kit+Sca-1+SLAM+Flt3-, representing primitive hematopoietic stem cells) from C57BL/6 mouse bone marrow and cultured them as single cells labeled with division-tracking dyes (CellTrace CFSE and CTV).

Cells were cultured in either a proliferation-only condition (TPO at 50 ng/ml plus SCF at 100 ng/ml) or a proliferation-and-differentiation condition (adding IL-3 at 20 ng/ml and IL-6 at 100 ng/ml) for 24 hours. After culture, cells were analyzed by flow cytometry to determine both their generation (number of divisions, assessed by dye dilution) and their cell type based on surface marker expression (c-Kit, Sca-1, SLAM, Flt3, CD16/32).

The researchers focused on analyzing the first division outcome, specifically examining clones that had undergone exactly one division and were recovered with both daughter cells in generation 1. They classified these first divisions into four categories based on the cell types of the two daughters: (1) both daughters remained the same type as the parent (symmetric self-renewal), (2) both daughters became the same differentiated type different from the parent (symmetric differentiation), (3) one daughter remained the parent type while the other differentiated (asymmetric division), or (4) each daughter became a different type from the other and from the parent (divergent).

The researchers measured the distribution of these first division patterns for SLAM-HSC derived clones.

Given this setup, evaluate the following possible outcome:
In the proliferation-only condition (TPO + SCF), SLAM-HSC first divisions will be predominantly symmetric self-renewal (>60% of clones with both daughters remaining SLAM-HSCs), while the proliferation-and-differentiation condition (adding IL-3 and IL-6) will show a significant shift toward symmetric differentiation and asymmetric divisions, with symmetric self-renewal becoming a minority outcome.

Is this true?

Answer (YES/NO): NO